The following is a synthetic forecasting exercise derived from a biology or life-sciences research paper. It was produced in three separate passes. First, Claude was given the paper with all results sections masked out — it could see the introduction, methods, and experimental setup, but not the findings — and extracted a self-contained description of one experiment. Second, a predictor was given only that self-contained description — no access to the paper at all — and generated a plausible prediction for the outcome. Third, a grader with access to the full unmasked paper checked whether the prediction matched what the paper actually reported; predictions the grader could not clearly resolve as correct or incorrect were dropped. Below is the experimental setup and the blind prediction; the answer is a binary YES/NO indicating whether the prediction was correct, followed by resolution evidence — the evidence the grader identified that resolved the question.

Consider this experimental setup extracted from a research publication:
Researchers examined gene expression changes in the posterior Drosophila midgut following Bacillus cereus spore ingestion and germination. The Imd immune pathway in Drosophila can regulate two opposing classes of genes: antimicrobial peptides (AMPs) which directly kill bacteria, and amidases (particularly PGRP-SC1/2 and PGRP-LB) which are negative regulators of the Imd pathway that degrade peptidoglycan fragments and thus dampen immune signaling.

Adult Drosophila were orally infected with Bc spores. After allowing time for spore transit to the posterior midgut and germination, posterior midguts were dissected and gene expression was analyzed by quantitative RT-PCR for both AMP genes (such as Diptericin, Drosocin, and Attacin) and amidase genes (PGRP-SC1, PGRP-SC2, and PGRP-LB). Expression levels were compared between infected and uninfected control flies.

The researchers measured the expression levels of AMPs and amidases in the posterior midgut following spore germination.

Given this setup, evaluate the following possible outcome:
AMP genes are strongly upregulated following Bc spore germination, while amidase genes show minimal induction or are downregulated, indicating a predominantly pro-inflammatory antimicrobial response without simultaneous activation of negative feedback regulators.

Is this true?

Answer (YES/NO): NO